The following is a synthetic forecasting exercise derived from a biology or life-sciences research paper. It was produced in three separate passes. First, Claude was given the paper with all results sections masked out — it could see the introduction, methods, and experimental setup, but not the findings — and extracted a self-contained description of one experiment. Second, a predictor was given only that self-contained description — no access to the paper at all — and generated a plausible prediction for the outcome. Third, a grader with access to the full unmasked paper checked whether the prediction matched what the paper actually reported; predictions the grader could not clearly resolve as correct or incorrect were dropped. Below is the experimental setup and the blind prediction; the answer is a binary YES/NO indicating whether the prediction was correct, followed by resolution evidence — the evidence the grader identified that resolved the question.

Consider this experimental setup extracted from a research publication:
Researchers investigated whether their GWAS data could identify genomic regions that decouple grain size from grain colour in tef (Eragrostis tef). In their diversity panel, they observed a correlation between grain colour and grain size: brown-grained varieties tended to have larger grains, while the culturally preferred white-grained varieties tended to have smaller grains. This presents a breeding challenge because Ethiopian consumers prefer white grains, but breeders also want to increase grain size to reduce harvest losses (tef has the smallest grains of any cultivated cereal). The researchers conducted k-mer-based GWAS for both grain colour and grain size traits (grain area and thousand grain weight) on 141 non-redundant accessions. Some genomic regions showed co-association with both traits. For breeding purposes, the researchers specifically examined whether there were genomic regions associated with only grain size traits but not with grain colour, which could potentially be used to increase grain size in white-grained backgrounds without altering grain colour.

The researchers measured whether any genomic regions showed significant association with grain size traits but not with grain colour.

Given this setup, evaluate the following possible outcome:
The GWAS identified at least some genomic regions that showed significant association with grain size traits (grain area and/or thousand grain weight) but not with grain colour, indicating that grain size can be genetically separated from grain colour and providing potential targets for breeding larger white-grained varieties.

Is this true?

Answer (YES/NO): YES